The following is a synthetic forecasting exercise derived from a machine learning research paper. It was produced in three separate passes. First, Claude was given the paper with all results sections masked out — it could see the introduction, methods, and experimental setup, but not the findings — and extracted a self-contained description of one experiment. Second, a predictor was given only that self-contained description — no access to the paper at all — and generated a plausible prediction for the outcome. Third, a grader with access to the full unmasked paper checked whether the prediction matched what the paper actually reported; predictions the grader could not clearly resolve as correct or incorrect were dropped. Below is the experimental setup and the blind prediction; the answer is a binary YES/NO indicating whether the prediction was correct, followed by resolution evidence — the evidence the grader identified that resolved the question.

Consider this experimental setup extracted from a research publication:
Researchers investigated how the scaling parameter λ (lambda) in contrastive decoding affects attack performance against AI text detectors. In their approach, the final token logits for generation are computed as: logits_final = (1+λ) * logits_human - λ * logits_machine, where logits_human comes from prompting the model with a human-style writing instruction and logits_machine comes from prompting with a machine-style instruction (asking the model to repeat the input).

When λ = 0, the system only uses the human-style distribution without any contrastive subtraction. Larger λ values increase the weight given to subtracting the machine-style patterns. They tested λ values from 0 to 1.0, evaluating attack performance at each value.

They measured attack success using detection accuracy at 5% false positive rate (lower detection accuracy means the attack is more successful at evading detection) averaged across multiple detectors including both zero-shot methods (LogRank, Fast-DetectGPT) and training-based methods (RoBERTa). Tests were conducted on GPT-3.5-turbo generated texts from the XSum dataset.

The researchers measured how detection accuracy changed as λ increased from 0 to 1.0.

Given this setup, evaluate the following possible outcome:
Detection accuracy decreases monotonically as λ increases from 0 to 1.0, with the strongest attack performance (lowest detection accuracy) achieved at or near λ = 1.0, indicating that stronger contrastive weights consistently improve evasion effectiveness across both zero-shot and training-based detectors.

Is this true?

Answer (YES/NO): NO